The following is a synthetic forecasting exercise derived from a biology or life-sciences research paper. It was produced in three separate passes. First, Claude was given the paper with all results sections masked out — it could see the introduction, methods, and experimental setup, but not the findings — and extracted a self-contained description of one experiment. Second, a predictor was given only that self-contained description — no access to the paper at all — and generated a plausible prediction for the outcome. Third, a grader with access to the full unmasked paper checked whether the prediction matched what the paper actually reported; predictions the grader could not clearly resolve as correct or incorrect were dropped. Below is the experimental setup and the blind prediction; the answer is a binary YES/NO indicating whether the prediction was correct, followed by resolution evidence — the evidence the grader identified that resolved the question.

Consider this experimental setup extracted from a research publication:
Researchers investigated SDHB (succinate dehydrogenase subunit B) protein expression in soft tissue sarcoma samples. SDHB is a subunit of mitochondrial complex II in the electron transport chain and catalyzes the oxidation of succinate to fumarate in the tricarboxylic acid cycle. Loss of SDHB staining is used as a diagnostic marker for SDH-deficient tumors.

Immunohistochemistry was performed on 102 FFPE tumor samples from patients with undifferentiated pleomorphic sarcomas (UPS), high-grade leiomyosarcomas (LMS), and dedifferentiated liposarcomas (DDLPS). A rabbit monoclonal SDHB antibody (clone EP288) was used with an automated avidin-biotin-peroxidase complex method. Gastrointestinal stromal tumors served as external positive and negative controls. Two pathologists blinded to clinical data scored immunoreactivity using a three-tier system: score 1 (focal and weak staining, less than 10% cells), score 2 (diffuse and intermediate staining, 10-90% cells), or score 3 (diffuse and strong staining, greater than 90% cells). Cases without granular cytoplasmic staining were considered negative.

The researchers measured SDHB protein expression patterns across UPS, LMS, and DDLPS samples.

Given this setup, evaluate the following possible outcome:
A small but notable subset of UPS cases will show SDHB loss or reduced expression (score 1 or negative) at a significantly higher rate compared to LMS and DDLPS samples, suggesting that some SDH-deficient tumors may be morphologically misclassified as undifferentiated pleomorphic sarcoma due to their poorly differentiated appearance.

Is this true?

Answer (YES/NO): NO